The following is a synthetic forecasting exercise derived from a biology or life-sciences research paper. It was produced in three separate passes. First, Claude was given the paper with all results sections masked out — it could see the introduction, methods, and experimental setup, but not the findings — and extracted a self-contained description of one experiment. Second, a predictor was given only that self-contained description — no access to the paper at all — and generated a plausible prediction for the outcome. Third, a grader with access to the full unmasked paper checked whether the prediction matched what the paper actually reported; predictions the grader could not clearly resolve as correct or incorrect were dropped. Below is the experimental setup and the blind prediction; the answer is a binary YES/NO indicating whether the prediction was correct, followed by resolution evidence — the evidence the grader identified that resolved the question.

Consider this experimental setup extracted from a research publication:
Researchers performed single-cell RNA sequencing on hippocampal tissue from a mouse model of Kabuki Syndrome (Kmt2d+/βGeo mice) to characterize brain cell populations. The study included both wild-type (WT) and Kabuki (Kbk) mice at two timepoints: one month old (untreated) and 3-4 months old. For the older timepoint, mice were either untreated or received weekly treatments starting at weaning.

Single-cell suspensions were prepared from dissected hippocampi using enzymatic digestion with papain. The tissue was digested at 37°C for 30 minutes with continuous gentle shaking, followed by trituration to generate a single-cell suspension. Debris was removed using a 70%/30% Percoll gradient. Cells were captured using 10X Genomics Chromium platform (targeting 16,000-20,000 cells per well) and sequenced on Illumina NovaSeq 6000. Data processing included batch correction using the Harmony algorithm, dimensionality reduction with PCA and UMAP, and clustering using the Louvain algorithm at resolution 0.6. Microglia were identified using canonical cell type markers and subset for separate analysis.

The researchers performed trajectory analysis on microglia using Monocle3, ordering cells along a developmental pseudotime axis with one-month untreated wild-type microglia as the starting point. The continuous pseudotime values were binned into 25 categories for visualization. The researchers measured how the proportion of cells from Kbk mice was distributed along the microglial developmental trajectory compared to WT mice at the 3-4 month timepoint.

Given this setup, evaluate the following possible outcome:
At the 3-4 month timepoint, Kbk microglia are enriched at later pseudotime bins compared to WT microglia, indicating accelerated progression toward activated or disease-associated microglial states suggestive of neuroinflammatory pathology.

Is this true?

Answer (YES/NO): NO